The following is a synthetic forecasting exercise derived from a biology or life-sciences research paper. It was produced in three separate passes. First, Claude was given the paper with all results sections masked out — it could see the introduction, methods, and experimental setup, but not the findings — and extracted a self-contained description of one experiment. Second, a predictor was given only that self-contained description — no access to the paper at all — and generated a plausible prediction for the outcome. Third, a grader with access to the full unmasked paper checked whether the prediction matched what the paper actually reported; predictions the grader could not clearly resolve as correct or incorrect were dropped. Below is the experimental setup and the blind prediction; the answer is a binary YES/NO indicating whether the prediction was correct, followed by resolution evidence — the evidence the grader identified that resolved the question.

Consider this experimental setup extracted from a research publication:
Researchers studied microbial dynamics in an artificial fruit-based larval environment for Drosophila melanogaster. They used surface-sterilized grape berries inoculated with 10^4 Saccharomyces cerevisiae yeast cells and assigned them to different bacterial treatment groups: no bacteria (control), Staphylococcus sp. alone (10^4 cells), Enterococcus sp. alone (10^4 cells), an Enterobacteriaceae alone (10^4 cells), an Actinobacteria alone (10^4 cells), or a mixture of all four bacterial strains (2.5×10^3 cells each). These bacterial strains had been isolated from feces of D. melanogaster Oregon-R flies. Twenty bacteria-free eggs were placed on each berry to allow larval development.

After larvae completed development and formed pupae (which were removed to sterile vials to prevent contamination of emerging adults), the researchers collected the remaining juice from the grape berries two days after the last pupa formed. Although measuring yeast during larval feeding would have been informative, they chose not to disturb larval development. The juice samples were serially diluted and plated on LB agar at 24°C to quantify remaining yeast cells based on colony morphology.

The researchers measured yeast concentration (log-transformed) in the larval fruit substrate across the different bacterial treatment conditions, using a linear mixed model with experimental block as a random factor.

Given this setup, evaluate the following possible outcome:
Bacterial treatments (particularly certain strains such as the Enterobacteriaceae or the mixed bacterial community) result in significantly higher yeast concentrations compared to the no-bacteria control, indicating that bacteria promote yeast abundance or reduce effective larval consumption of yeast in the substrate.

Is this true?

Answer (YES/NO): NO